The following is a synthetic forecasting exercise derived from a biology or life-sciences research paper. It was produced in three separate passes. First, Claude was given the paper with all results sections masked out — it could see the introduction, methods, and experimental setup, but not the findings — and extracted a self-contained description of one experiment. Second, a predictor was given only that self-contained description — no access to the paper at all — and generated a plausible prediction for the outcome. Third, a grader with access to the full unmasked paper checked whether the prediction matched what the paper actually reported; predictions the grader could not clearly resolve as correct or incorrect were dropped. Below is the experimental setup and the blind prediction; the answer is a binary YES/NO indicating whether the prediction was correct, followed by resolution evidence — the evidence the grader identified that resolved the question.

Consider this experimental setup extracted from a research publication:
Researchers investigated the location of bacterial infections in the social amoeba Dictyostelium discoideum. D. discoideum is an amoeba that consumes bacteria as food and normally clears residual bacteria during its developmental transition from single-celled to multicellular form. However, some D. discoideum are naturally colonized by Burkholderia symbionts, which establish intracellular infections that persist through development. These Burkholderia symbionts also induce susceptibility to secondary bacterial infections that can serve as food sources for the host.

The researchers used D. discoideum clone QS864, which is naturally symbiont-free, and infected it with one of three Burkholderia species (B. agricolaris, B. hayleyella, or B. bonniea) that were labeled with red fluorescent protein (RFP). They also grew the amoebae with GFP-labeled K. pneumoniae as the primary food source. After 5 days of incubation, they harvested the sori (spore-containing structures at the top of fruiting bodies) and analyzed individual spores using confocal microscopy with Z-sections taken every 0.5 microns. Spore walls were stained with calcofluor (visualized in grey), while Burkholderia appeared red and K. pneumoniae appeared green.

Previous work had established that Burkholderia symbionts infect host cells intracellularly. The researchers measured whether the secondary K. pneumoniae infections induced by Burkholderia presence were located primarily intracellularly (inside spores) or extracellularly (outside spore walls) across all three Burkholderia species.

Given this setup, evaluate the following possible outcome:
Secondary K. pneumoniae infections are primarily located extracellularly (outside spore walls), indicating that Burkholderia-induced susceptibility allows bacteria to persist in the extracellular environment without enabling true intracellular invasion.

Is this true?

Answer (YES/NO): YES